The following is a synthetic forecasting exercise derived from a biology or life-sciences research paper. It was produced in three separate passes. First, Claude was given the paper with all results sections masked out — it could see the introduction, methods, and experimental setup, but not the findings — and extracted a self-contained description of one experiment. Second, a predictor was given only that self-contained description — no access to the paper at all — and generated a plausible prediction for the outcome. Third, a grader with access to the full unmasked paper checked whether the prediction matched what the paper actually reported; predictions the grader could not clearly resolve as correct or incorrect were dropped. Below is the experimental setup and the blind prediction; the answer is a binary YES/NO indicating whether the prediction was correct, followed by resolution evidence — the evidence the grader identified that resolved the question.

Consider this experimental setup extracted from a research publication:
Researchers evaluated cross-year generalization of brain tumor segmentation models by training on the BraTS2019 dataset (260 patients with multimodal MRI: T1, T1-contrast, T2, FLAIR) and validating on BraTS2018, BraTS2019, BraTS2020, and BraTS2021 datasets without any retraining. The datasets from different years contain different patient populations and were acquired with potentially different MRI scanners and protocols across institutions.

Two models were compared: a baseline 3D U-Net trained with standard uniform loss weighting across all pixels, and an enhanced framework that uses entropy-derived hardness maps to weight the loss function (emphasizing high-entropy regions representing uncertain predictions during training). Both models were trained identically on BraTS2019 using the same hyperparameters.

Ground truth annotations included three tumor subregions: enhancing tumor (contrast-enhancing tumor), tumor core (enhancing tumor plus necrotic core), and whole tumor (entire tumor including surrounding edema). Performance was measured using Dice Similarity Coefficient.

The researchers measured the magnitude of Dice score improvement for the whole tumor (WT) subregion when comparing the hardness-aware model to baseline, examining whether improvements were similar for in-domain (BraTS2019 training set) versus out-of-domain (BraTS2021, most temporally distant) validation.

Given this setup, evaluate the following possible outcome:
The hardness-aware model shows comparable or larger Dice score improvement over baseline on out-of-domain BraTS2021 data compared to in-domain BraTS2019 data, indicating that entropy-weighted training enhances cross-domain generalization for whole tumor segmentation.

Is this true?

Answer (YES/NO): YES